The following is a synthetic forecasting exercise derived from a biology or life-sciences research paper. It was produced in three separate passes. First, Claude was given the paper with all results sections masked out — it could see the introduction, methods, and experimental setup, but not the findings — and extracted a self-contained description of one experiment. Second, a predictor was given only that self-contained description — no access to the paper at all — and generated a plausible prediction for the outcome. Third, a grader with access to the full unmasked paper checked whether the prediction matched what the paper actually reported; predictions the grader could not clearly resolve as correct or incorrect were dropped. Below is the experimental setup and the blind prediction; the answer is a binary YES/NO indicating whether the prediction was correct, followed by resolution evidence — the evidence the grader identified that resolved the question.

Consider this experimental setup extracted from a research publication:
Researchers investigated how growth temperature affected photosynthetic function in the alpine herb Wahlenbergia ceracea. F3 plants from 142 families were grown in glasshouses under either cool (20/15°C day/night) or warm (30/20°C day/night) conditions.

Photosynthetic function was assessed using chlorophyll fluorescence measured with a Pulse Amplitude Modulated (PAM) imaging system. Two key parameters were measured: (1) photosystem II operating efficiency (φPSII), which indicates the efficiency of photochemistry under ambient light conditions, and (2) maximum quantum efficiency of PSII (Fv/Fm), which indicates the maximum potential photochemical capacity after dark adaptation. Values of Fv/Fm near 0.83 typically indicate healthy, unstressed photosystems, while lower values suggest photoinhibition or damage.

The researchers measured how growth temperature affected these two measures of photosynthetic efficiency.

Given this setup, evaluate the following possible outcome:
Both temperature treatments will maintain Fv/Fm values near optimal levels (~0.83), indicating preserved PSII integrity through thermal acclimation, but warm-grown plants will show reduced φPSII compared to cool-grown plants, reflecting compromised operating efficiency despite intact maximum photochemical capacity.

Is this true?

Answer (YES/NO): NO